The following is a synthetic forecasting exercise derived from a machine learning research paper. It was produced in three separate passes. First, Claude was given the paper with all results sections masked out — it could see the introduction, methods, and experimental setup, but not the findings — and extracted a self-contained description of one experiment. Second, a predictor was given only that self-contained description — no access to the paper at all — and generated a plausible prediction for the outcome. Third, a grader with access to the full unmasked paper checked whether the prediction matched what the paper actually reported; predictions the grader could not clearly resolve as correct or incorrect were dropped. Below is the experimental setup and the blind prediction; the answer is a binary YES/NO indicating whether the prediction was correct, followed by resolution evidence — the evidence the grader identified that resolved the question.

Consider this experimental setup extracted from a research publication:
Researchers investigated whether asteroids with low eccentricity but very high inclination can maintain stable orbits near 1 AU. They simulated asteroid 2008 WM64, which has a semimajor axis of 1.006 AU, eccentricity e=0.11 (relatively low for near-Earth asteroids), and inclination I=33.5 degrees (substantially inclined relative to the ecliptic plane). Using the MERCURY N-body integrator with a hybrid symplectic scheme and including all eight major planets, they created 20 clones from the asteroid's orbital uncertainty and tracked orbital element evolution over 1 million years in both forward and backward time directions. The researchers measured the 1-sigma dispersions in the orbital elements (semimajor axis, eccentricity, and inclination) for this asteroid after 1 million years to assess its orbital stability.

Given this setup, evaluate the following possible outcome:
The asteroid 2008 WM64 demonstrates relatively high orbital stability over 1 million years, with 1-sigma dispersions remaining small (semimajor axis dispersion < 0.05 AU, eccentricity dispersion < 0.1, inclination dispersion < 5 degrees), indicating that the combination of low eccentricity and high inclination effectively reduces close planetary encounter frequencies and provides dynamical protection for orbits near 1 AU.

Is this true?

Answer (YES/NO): NO